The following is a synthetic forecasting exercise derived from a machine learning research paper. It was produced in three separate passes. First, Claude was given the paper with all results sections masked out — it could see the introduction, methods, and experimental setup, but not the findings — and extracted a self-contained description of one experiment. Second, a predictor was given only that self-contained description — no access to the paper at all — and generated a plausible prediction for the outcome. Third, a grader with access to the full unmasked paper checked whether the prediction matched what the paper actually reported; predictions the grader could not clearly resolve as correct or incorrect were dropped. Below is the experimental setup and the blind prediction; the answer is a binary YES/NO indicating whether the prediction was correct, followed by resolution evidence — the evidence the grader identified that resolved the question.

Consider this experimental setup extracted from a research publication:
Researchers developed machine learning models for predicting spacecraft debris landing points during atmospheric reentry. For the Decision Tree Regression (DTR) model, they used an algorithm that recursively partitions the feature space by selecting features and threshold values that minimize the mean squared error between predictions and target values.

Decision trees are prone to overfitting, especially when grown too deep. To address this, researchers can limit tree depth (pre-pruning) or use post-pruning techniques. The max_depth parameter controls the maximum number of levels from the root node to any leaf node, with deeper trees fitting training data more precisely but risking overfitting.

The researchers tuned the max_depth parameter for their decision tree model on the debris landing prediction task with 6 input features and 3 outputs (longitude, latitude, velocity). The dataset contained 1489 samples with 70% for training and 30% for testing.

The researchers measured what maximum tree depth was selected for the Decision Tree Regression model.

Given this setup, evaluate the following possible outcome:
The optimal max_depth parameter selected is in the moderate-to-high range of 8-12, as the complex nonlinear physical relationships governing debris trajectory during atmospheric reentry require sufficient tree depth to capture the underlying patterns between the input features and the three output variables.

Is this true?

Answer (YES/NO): NO